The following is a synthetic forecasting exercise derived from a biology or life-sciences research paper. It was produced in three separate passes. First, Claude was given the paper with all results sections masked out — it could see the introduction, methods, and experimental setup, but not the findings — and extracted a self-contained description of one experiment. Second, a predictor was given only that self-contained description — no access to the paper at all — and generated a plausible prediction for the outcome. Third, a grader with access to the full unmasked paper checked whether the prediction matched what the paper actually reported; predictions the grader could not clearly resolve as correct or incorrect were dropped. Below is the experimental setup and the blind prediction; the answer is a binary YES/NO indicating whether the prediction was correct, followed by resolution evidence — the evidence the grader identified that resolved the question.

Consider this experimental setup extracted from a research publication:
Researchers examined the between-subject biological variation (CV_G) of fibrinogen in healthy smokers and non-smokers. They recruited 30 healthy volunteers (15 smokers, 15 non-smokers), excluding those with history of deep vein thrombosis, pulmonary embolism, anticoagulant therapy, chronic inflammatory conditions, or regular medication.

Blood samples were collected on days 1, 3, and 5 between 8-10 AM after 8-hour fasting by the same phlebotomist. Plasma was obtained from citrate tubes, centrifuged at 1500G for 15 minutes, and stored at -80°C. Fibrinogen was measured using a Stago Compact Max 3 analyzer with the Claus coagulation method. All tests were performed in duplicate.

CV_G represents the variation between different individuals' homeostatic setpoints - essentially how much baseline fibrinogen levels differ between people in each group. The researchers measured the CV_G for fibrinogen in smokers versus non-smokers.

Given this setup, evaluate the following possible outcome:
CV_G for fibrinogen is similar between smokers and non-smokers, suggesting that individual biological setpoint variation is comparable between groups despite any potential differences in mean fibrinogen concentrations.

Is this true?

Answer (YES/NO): NO